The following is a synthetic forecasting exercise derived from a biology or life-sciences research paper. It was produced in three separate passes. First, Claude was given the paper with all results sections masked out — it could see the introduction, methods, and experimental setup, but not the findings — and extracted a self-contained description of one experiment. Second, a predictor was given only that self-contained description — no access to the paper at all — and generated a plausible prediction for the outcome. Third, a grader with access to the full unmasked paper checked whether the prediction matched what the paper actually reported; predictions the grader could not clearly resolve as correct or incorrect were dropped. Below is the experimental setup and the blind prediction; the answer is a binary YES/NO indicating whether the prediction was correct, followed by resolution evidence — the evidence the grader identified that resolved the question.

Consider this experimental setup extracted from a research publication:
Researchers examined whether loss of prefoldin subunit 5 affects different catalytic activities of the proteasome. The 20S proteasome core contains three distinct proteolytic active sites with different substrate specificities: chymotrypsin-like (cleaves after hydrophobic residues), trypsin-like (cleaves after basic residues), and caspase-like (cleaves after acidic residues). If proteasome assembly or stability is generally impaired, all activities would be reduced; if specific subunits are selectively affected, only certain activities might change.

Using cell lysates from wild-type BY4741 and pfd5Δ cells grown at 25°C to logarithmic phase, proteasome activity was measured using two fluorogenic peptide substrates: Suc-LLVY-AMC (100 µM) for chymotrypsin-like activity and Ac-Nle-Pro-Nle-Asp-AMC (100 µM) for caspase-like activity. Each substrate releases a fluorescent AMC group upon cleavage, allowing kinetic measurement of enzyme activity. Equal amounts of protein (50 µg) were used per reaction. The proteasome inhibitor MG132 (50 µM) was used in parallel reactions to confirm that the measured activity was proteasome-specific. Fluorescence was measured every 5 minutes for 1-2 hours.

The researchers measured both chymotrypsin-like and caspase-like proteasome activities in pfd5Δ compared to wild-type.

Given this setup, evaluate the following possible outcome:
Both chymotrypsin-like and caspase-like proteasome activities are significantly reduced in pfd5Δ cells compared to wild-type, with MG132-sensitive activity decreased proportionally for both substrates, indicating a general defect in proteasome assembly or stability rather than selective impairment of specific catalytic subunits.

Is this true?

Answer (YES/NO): NO